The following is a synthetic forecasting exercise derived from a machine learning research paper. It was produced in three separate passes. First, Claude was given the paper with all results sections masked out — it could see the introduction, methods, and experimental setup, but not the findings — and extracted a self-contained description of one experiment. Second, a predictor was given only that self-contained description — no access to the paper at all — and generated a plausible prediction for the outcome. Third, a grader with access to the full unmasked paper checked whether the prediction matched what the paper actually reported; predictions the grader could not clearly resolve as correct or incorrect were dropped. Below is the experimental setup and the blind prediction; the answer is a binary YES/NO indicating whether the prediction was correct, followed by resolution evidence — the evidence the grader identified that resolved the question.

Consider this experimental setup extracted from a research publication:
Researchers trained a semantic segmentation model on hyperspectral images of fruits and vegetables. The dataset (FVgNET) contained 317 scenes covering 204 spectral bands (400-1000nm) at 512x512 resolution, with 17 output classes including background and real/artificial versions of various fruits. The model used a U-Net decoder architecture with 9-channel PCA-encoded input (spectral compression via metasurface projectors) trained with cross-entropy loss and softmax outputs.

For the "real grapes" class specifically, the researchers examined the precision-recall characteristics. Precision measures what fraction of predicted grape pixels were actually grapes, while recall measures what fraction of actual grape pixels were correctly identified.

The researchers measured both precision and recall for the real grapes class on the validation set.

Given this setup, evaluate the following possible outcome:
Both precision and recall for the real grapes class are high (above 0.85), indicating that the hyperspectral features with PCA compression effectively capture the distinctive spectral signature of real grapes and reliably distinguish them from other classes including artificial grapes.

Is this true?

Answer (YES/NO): YES